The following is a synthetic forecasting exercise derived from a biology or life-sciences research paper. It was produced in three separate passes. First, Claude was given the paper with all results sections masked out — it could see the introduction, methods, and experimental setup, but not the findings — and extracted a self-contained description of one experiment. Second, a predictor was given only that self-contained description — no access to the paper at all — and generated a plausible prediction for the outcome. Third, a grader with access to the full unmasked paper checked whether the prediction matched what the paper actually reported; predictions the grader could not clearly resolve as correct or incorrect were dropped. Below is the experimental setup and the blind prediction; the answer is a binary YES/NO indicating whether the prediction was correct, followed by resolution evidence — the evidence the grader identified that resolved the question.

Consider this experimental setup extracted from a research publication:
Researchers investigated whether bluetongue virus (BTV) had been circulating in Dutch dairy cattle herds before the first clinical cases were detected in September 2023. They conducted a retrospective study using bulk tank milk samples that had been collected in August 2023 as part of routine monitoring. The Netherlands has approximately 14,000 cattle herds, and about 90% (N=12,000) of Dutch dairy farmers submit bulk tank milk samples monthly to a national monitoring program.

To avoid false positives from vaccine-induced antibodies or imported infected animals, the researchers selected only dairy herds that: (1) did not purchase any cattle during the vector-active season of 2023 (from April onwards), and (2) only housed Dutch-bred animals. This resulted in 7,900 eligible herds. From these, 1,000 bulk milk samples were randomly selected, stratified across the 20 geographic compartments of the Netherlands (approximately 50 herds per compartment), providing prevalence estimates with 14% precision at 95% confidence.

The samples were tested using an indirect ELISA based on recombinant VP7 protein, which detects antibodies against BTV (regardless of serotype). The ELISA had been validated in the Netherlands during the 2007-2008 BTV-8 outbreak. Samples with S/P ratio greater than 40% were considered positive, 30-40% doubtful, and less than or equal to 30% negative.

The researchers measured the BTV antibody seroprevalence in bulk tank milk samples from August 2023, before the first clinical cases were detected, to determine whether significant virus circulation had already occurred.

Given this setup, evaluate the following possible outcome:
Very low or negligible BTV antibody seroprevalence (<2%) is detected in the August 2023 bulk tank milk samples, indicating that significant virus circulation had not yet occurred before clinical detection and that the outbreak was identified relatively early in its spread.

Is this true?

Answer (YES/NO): NO